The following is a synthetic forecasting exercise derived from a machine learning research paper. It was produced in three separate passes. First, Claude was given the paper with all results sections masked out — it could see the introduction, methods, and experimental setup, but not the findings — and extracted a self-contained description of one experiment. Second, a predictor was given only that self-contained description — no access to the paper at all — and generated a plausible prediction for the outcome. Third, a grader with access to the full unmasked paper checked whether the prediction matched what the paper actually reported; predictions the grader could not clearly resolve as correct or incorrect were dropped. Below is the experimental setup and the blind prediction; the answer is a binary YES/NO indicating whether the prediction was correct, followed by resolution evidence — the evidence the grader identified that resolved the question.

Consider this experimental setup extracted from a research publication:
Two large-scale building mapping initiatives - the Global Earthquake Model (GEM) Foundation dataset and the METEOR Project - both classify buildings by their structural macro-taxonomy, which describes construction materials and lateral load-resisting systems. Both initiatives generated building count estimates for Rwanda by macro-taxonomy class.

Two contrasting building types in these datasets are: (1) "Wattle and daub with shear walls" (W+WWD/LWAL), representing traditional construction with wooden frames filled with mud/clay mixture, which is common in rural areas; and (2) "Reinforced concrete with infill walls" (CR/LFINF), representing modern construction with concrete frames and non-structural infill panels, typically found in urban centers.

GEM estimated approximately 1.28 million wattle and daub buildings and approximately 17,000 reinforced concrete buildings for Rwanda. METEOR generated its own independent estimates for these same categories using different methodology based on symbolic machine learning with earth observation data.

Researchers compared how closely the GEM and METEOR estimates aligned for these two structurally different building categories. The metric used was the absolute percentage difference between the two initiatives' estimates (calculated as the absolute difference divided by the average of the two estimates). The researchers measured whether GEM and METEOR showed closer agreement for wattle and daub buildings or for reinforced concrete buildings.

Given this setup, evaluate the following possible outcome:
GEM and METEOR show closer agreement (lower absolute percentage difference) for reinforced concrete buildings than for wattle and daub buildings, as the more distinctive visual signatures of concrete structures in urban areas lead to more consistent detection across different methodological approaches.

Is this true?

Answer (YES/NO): NO